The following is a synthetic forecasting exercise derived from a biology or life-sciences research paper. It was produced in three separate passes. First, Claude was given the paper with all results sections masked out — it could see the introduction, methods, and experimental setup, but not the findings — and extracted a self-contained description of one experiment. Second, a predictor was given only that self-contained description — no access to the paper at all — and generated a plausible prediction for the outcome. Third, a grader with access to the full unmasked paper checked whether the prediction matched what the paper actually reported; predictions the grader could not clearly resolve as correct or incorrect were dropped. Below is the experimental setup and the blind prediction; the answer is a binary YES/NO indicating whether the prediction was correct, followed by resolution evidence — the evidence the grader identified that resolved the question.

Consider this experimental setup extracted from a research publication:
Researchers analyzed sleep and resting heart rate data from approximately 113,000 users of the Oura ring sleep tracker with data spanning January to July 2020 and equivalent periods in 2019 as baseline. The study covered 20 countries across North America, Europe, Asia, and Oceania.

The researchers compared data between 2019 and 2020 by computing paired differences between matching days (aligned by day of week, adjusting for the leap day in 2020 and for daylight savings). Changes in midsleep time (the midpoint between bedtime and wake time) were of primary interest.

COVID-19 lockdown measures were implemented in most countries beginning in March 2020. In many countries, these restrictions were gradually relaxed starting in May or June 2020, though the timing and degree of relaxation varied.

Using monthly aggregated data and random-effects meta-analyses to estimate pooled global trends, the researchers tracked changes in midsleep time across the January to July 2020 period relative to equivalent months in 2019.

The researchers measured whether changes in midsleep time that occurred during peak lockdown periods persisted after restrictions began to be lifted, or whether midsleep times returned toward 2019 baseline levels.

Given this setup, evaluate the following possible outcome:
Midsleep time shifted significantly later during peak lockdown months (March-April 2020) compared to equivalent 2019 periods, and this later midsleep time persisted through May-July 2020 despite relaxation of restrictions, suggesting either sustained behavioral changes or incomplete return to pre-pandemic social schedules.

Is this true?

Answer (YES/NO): NO